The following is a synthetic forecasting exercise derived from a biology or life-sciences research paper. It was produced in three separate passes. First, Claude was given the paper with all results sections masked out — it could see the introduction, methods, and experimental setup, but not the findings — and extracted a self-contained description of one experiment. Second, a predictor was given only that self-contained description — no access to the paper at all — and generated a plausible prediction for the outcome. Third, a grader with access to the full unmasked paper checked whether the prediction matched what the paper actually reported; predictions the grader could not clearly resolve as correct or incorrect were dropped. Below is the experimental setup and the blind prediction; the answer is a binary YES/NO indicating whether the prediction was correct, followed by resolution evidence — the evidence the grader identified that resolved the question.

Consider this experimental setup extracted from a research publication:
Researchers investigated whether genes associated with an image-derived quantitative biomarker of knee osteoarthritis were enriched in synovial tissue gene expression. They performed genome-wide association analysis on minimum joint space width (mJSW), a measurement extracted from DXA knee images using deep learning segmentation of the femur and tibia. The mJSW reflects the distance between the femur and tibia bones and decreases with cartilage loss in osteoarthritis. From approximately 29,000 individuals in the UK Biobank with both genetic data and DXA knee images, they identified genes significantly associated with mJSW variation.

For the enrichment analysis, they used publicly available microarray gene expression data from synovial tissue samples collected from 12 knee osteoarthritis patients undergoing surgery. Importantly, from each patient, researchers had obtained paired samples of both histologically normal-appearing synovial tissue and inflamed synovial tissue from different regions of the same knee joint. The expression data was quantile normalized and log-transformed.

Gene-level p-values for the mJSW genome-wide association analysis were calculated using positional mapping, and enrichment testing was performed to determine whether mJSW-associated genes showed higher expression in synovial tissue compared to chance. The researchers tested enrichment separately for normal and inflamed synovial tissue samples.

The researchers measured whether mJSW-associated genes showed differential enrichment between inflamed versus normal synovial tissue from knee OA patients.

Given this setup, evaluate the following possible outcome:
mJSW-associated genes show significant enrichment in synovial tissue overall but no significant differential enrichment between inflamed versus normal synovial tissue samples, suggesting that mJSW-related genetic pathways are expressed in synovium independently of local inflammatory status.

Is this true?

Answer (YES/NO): YES